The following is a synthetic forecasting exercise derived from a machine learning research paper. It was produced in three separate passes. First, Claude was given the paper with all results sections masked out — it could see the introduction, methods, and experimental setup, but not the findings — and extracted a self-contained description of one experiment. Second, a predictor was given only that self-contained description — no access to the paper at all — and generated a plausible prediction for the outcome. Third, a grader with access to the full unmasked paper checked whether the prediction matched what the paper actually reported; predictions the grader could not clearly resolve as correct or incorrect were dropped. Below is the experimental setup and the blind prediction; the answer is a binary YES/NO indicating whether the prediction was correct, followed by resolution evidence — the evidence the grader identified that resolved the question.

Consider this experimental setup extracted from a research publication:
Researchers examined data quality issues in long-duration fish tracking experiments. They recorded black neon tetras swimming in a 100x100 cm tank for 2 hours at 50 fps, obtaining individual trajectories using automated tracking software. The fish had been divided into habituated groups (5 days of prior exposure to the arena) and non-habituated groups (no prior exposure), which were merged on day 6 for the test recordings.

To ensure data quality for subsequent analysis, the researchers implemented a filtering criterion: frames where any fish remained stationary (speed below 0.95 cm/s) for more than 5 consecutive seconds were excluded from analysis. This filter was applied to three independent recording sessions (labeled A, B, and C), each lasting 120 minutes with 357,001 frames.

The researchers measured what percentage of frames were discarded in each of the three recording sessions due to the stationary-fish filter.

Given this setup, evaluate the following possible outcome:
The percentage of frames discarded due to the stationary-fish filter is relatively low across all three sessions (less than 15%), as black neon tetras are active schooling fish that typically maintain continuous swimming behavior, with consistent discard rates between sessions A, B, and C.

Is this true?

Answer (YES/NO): NO